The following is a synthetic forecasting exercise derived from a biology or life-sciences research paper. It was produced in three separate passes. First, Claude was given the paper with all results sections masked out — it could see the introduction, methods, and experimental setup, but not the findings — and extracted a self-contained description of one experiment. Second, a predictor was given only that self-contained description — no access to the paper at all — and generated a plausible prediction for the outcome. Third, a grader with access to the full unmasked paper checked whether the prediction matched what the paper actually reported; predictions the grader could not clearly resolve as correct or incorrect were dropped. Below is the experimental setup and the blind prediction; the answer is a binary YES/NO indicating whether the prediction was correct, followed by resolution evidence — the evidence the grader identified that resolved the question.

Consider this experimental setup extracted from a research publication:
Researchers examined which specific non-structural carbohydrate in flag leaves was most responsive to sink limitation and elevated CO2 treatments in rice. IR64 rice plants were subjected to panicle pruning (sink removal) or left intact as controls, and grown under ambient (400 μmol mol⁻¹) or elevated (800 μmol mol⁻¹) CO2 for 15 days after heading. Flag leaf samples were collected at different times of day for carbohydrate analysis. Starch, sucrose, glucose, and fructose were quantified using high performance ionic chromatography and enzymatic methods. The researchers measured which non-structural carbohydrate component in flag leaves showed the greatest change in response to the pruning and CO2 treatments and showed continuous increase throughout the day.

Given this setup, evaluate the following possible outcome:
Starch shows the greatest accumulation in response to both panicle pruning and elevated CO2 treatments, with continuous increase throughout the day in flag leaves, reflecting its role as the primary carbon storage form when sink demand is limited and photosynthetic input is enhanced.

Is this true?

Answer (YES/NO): NO